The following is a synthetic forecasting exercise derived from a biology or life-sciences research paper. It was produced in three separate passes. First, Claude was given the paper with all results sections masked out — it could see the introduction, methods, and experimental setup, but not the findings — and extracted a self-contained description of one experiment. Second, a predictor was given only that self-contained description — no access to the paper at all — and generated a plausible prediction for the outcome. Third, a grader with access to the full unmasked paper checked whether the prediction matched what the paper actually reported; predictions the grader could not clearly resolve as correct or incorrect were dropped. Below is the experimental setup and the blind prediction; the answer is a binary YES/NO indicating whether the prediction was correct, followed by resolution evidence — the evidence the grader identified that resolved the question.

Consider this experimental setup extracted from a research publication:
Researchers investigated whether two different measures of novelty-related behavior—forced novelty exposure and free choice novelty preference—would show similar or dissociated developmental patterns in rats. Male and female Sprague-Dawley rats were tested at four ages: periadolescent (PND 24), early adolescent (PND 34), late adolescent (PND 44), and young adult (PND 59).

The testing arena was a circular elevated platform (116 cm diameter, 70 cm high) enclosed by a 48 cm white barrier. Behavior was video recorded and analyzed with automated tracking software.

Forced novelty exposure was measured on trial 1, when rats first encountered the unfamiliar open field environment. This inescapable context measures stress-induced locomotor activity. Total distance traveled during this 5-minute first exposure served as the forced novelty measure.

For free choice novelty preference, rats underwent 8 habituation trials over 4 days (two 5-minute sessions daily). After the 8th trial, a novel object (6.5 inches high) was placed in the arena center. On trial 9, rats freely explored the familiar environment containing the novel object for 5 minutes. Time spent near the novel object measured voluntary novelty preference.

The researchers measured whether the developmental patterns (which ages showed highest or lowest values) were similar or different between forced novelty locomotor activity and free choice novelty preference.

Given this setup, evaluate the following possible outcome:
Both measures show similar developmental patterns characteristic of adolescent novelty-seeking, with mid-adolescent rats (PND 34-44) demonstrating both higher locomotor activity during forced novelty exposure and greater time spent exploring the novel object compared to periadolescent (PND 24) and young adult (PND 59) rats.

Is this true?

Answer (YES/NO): NO